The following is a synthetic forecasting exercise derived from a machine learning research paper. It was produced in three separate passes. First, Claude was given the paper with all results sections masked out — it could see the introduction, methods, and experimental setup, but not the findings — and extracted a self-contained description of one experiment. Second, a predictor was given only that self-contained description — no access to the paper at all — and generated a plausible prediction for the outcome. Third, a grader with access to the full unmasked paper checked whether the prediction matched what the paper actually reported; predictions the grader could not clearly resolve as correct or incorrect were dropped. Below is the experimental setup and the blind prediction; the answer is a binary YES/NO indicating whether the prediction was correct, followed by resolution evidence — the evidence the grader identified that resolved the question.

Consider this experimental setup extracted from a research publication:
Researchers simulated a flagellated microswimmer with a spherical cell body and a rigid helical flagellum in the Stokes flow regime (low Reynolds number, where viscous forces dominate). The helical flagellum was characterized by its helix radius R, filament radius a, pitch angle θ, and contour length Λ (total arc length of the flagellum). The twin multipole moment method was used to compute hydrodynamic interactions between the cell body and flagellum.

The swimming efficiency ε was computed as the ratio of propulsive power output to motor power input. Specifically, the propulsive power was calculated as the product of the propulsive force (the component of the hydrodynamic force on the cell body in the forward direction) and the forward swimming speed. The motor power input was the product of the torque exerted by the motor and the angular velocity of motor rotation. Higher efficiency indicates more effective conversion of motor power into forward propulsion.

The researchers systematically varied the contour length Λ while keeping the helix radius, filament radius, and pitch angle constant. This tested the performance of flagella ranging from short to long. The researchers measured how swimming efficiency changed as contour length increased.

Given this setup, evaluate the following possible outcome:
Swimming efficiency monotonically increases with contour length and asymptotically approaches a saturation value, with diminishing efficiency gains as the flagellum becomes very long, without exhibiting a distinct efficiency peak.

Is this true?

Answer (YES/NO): YES